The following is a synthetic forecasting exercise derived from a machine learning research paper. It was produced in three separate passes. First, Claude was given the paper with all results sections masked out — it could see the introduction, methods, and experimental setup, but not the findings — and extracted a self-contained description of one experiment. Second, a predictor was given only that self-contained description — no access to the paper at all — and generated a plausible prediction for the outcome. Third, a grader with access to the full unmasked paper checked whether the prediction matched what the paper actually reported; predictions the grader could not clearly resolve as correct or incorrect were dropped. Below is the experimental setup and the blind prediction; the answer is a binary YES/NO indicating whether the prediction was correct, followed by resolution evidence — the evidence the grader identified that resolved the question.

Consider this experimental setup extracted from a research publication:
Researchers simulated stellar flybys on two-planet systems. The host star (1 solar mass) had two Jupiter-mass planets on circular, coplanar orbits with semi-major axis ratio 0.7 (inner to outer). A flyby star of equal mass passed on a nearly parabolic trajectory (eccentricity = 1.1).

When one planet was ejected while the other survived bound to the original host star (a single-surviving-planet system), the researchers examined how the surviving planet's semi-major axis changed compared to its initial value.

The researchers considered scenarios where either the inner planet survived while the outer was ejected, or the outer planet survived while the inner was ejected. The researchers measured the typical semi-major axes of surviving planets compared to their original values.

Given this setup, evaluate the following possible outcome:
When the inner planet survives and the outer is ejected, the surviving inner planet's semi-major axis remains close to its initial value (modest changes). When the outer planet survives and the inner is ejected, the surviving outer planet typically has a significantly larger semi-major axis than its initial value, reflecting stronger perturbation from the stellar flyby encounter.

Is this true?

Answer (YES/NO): NO